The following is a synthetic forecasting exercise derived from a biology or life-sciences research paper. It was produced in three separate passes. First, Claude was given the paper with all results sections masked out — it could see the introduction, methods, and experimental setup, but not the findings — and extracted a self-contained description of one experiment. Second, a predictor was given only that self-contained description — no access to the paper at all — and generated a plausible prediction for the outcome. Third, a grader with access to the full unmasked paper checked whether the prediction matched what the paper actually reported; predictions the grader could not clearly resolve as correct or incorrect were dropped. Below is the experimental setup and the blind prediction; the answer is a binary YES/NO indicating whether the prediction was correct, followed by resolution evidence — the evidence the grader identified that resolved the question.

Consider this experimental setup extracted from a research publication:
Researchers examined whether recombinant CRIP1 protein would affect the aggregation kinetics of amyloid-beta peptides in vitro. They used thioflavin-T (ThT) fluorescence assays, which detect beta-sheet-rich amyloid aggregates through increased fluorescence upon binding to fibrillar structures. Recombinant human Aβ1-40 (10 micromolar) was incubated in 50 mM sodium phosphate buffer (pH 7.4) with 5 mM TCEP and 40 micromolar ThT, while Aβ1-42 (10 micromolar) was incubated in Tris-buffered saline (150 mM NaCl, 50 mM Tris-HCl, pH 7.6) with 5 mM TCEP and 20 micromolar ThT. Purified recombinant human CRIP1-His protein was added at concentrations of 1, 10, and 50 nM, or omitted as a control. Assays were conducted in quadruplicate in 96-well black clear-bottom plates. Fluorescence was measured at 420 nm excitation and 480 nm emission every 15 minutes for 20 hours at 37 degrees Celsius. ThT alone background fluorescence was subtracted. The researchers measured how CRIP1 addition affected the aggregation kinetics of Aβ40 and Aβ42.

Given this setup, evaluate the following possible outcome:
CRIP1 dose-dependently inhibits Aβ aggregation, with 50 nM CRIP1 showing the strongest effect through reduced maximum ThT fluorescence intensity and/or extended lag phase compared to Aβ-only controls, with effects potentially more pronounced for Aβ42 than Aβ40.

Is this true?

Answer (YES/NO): NO